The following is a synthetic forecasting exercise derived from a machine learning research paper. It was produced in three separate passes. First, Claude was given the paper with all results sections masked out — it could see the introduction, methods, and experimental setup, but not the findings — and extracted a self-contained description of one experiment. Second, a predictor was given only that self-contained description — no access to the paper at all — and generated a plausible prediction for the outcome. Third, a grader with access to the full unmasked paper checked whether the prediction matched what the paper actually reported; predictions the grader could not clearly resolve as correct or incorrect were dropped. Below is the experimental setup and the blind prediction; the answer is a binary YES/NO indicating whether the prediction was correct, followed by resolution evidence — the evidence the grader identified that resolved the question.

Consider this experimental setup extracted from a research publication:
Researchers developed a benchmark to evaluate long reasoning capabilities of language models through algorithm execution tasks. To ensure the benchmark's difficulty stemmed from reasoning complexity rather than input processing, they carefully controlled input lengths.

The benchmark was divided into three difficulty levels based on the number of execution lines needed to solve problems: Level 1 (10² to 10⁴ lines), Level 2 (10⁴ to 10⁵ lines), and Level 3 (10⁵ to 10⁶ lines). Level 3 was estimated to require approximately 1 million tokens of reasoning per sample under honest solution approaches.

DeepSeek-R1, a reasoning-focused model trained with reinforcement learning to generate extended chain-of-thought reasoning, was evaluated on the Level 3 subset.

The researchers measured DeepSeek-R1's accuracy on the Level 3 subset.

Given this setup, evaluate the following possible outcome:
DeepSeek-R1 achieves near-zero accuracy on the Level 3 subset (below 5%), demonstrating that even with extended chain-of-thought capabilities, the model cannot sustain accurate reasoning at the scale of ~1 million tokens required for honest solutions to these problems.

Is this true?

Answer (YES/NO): NO